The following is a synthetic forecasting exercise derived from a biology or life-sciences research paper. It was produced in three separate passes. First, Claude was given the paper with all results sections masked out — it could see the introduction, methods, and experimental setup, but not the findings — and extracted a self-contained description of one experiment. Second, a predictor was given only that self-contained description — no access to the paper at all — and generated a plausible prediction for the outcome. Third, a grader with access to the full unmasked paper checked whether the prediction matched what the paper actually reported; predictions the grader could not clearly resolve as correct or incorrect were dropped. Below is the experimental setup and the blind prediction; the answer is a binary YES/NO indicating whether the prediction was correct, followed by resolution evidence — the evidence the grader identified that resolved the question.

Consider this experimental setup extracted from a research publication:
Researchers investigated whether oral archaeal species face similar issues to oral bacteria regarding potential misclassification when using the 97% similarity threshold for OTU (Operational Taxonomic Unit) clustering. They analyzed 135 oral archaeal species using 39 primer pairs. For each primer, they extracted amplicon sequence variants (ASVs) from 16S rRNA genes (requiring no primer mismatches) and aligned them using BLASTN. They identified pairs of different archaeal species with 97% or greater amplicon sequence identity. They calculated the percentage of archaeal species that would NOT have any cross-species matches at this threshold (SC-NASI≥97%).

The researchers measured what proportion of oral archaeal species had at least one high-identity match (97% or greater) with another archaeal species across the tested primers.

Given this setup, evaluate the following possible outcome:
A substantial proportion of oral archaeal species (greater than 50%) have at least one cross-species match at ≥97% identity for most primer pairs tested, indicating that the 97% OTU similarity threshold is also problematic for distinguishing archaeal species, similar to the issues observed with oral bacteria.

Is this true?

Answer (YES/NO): YES